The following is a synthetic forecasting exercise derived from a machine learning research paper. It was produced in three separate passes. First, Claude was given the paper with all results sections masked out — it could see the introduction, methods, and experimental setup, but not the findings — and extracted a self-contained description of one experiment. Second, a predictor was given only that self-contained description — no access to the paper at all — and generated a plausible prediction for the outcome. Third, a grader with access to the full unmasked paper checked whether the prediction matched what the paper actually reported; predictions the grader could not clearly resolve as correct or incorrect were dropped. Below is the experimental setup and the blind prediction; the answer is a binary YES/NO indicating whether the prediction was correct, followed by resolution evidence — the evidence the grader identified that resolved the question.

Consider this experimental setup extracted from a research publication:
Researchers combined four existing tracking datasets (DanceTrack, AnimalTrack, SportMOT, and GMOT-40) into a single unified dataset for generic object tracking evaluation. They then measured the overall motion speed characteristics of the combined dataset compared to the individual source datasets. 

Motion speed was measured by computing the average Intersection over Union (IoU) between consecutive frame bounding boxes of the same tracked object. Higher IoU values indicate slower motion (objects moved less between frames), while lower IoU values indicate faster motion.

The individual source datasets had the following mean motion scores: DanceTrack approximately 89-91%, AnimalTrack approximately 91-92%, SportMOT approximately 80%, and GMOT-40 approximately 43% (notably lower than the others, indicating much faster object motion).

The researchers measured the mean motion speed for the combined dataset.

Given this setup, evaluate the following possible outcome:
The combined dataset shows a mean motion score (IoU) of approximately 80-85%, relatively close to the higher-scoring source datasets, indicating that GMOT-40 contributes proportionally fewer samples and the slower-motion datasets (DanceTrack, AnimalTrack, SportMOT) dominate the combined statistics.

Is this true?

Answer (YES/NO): YES